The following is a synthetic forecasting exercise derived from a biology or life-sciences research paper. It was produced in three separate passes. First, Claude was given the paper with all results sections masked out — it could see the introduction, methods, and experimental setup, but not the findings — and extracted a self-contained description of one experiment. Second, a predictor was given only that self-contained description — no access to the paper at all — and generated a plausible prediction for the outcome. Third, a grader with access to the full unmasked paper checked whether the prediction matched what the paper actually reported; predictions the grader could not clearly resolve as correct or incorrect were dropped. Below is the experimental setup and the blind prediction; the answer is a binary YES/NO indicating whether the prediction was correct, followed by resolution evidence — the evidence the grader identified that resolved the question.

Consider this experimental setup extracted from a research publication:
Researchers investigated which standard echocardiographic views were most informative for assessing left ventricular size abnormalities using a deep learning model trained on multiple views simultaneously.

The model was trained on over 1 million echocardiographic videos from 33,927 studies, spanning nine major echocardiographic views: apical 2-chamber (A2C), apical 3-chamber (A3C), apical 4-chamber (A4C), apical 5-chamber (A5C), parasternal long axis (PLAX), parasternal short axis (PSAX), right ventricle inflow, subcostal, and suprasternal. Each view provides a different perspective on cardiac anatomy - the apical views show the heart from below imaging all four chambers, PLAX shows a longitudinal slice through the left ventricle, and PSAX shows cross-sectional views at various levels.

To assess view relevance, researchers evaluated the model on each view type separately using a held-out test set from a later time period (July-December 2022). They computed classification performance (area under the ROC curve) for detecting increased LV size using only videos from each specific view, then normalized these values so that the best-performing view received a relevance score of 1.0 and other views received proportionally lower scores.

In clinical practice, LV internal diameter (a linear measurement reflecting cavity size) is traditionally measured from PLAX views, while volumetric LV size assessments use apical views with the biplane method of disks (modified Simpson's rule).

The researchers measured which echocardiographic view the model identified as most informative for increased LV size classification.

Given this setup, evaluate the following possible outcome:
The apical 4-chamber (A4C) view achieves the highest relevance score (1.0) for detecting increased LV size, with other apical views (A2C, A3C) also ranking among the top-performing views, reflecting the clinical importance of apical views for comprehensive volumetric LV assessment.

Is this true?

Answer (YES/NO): NO